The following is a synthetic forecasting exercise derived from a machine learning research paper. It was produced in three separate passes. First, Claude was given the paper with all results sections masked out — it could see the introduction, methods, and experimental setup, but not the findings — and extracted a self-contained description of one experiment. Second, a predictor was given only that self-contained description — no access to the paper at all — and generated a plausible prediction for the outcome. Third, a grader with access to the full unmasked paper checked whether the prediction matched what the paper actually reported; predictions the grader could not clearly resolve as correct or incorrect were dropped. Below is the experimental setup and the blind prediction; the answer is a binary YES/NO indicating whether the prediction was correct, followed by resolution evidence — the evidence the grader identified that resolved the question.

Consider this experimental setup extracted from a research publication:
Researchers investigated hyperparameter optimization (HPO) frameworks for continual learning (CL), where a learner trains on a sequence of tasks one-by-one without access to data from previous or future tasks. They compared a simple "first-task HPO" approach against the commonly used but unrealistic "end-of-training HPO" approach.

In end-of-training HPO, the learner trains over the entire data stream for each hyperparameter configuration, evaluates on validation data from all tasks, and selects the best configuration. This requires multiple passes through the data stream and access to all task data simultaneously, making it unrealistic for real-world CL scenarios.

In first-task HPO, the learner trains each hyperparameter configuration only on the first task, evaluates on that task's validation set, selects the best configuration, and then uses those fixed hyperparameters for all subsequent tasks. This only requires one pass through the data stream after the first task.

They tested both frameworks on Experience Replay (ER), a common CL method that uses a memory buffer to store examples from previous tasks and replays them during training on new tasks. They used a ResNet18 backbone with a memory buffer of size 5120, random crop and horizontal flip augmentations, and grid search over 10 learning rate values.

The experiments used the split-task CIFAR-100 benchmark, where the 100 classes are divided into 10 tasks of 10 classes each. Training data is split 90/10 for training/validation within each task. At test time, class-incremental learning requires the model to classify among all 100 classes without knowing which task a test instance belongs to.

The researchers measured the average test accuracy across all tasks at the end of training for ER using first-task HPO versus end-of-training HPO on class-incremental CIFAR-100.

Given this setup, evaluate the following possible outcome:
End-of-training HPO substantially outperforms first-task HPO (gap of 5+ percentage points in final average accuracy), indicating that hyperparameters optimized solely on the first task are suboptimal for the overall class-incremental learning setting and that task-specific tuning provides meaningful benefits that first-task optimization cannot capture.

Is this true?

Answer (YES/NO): NO